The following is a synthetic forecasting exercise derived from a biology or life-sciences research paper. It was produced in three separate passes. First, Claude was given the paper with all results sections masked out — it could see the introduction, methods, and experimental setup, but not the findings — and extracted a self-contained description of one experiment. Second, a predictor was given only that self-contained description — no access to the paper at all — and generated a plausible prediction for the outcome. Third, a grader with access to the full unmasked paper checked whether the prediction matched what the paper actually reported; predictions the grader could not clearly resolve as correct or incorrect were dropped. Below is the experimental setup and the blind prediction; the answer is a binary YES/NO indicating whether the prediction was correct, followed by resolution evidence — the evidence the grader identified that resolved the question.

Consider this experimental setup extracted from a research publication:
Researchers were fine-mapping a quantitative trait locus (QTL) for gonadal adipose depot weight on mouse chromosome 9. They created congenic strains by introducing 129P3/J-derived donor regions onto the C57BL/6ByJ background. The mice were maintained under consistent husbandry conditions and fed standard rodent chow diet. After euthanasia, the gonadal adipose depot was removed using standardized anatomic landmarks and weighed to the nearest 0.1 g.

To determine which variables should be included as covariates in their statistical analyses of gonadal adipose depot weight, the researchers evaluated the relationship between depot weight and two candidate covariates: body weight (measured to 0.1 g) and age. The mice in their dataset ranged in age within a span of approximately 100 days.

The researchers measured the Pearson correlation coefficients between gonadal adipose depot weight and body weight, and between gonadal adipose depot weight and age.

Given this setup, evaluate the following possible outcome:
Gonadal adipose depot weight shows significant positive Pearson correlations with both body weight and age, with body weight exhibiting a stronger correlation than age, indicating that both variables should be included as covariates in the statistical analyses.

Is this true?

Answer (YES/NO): NO